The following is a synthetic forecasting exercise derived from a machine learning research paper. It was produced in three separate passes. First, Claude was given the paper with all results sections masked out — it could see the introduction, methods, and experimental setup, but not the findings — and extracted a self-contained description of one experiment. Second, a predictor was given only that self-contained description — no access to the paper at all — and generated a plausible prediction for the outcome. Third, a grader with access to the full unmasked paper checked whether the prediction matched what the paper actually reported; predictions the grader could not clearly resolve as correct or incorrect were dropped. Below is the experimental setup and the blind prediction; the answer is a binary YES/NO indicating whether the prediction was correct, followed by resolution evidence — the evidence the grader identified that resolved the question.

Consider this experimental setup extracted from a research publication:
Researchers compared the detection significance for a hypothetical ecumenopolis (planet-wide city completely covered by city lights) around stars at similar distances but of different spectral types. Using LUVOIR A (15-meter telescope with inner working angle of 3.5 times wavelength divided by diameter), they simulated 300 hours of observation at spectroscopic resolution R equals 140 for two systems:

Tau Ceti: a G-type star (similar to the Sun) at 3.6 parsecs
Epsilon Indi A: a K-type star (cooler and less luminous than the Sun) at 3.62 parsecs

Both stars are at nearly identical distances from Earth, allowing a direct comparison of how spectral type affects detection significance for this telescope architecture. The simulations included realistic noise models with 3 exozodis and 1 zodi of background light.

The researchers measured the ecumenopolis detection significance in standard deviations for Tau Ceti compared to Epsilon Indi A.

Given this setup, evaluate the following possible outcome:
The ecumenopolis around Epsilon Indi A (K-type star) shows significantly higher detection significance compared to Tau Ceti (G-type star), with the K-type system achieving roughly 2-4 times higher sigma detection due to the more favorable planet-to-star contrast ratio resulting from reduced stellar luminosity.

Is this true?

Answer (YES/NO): YES